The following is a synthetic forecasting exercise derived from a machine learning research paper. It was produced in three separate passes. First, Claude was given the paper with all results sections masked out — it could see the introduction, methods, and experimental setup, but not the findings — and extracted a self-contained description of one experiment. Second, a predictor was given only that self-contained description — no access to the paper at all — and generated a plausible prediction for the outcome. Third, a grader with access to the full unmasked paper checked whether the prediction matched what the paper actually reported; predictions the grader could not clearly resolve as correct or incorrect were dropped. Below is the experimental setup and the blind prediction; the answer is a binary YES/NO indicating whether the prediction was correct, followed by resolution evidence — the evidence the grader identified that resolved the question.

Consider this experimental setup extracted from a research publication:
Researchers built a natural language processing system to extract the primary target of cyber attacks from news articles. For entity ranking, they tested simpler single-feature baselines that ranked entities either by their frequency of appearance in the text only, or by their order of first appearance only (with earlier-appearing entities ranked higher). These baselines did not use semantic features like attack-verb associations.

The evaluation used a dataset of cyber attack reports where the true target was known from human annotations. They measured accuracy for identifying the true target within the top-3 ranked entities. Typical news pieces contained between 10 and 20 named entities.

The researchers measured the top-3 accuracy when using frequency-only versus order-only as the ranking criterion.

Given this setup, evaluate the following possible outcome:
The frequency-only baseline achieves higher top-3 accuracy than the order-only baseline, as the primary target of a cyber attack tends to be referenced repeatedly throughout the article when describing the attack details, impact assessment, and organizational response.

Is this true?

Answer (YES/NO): NO